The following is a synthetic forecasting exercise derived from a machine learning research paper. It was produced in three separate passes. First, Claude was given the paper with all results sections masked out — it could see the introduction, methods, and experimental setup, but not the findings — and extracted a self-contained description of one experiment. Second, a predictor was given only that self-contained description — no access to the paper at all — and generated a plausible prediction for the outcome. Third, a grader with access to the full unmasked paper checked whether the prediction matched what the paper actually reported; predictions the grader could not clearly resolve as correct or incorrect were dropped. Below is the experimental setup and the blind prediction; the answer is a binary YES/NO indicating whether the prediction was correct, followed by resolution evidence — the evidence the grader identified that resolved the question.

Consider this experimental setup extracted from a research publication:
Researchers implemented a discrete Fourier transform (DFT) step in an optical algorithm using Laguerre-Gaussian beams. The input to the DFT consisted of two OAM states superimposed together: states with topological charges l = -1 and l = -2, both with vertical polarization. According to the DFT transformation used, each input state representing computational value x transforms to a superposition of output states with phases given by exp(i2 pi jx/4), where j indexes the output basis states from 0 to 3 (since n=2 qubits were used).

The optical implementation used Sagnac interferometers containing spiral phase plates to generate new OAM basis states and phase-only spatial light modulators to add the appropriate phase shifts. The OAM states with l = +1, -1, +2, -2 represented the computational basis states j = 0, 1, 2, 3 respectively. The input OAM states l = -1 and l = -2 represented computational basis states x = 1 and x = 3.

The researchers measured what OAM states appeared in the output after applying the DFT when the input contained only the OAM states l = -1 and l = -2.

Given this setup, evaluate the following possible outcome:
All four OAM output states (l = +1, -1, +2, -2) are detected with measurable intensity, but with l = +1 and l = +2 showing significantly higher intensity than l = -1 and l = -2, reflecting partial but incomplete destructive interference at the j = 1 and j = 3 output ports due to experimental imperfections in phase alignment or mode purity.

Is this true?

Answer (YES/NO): NO